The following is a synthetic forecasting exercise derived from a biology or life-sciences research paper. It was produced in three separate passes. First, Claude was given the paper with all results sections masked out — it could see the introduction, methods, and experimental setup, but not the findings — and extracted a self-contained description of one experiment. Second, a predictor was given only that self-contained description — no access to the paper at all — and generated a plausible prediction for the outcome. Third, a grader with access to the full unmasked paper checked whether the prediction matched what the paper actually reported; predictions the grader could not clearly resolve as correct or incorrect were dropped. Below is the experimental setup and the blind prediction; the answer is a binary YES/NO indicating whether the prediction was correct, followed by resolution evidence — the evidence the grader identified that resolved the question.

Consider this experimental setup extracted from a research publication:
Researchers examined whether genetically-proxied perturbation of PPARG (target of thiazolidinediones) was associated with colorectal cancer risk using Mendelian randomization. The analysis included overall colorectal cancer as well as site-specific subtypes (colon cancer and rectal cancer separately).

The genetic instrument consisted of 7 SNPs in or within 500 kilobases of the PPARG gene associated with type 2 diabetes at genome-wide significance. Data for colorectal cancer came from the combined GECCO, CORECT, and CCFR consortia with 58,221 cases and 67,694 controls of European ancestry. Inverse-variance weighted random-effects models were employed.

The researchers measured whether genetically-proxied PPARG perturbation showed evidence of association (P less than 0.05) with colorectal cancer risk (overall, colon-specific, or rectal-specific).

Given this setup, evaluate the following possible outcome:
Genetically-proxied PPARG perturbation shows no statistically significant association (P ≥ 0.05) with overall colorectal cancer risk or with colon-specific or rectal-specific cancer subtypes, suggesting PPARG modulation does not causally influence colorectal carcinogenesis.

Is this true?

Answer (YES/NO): YES